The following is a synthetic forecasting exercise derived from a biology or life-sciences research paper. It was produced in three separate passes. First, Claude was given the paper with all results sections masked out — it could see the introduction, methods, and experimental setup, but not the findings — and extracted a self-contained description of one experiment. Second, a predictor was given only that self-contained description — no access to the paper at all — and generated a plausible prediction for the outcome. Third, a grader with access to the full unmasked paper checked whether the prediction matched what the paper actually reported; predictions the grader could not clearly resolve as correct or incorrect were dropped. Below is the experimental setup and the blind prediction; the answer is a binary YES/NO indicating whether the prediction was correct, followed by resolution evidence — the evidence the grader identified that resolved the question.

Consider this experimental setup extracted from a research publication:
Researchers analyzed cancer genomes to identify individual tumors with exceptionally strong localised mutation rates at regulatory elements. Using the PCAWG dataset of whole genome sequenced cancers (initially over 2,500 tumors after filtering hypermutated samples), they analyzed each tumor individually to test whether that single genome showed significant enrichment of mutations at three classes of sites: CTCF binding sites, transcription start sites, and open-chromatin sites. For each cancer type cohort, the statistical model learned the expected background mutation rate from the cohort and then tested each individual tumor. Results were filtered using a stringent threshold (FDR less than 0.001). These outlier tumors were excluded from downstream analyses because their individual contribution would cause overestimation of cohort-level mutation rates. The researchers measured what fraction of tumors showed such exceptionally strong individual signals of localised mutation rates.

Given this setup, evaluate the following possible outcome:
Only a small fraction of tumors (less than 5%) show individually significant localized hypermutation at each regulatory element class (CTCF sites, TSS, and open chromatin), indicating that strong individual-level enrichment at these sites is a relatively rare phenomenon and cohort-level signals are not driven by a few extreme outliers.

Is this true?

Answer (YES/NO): YES